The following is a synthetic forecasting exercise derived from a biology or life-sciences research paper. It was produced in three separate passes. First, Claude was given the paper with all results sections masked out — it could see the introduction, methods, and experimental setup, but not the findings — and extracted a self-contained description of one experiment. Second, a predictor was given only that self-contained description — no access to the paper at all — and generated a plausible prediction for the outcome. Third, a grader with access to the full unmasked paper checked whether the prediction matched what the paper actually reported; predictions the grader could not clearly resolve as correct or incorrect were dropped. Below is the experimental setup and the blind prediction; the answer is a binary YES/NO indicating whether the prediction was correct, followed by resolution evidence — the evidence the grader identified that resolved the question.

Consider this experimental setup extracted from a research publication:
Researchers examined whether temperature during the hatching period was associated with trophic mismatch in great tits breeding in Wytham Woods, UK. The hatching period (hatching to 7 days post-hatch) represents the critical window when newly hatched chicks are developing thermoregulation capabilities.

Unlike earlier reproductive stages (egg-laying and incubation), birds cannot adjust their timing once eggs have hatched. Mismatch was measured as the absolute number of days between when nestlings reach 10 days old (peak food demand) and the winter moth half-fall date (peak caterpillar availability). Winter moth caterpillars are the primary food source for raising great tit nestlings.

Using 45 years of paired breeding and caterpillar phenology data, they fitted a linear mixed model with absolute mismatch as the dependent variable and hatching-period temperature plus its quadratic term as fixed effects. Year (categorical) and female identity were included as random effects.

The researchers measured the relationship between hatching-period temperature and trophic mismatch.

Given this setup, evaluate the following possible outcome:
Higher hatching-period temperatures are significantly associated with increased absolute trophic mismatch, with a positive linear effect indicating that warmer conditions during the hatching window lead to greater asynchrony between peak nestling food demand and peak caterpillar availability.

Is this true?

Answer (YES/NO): NO